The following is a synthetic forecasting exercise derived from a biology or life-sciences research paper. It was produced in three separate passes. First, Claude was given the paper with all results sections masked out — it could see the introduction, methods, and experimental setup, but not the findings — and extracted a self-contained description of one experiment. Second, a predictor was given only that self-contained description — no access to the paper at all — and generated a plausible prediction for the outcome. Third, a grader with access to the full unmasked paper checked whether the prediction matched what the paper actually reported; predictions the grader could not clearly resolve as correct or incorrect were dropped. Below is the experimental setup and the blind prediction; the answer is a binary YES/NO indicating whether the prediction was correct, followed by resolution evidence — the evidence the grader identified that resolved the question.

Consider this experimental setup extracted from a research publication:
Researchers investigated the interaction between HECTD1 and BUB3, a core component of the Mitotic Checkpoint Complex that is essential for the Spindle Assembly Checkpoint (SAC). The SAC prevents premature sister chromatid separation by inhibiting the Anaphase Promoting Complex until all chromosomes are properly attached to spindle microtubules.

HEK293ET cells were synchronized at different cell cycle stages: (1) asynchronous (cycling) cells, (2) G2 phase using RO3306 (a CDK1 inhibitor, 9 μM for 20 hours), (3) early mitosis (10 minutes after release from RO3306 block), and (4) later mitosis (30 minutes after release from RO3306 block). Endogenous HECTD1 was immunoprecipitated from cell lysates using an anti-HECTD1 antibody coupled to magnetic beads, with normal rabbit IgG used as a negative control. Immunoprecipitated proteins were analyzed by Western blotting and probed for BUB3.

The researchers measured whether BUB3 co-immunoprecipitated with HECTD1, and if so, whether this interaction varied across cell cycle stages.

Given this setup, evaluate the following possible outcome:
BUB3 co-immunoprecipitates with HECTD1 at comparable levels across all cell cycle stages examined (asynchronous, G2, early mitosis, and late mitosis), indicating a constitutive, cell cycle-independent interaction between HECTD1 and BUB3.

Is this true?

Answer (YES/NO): YES